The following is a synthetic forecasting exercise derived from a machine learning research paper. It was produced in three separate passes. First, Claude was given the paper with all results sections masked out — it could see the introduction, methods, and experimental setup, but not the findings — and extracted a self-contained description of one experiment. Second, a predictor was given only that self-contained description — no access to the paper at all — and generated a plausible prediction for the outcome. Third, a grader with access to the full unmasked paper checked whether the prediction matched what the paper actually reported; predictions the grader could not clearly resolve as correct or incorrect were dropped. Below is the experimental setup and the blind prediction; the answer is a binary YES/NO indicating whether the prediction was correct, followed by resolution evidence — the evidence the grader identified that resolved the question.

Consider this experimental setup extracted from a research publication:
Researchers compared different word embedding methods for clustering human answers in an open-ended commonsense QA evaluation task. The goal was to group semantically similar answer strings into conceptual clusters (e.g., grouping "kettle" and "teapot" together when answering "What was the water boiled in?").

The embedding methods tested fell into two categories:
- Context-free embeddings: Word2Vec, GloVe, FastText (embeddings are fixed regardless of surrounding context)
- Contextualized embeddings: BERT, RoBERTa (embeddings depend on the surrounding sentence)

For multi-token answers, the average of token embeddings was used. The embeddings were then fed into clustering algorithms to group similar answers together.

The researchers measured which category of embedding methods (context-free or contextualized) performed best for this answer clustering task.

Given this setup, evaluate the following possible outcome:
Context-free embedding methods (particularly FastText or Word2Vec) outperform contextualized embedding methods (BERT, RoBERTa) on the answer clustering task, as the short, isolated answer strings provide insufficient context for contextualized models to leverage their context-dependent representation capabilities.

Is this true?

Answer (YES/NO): YES